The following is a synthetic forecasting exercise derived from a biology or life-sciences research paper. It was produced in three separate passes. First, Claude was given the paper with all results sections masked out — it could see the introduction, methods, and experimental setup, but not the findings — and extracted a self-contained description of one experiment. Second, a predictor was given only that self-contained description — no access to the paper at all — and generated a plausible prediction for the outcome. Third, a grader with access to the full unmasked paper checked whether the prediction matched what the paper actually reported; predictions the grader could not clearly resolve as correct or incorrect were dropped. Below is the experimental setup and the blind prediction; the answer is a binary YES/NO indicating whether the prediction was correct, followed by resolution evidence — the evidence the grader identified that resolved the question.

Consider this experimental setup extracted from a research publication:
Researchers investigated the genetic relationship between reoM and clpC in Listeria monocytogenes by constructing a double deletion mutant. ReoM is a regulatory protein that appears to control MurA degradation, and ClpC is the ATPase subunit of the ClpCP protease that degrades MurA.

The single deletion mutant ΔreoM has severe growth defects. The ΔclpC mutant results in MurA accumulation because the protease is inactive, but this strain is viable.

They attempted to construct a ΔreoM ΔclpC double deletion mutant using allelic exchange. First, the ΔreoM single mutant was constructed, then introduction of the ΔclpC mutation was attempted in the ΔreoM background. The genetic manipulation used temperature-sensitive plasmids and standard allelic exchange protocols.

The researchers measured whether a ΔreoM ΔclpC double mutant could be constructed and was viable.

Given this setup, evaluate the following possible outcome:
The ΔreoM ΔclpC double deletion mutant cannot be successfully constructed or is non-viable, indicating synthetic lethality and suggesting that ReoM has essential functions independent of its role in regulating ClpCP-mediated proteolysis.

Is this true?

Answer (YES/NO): NO